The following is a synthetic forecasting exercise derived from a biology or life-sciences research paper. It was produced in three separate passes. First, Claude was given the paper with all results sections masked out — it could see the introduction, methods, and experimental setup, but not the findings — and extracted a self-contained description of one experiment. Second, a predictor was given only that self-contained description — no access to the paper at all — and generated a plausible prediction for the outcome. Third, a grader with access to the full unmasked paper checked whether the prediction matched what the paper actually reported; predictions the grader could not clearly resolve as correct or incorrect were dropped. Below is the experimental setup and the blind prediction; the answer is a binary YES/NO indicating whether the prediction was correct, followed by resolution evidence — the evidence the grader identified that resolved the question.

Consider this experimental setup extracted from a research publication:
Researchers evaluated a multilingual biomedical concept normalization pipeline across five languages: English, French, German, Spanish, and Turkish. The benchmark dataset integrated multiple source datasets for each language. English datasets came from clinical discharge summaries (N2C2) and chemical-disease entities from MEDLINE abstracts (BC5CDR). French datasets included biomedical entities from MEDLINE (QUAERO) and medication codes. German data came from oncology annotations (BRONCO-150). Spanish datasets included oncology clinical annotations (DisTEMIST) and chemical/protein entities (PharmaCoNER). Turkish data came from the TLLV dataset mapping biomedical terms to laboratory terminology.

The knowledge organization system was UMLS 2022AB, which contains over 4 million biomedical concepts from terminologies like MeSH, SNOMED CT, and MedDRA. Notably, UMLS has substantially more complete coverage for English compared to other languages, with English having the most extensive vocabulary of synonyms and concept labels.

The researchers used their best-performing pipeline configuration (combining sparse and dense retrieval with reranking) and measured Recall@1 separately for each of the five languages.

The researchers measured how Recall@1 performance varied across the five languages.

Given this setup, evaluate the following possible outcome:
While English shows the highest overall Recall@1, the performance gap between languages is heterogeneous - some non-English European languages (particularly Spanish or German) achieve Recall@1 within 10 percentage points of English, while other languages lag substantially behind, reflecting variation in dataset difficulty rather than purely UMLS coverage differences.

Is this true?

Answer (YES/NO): NO